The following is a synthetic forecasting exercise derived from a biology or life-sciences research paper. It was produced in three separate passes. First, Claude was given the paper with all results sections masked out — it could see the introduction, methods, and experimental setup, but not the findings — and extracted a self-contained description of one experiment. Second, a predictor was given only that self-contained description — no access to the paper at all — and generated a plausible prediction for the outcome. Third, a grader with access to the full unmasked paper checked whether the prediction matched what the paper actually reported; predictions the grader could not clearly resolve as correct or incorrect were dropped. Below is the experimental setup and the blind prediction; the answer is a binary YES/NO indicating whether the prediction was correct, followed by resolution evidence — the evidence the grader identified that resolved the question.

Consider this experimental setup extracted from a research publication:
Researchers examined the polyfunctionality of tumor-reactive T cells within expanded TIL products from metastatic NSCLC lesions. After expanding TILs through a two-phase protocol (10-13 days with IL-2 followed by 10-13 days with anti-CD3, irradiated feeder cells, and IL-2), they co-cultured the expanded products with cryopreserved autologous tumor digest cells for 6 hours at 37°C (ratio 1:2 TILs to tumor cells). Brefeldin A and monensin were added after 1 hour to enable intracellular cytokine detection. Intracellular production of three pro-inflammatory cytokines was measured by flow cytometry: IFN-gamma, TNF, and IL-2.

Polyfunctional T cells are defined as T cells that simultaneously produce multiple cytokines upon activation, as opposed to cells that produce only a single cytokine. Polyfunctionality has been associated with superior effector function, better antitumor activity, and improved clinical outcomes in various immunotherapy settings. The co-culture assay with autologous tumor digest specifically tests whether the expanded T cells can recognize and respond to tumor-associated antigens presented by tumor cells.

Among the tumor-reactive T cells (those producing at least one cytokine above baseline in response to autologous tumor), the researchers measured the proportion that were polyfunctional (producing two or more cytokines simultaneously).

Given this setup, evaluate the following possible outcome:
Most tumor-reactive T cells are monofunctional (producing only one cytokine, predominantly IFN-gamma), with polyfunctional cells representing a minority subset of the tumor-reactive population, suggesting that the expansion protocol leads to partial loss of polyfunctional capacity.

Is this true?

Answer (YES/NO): NO